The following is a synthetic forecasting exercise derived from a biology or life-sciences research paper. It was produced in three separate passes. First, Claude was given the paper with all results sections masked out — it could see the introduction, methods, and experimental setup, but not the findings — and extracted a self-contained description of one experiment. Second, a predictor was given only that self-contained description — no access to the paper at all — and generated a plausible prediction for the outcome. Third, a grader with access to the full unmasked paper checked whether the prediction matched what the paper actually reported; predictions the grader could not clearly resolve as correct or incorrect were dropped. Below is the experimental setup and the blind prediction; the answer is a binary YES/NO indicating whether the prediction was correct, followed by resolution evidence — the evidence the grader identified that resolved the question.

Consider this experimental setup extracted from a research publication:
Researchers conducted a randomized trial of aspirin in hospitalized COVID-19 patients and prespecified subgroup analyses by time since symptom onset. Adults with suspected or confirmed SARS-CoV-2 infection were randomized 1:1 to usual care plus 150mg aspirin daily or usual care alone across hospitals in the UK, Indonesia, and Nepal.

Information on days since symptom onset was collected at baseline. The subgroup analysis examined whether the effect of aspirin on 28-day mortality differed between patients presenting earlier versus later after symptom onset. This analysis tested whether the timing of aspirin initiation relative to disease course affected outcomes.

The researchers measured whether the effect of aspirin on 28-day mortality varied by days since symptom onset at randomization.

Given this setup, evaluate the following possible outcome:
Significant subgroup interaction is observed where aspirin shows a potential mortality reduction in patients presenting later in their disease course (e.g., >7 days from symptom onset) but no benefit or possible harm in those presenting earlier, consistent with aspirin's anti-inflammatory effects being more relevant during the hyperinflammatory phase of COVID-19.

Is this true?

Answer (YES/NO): NO